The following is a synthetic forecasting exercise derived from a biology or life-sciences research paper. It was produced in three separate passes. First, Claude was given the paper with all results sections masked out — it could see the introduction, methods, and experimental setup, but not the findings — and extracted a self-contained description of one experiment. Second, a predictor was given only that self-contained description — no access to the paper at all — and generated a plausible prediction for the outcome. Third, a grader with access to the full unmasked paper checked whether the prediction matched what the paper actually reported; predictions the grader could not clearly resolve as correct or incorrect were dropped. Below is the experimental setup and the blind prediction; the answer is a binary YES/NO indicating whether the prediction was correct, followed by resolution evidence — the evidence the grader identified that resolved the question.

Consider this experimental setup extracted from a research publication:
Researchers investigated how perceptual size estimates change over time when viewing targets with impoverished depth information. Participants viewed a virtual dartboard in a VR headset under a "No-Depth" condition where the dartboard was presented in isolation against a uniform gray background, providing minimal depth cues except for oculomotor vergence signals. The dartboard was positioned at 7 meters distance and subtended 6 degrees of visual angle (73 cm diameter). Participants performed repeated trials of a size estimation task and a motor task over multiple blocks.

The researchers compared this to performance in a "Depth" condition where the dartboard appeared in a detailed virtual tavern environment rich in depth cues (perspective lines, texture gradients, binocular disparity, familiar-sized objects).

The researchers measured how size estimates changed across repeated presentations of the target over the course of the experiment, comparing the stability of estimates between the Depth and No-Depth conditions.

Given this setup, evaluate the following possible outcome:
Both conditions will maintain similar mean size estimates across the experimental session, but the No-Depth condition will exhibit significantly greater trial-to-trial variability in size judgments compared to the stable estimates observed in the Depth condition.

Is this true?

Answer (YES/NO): NO